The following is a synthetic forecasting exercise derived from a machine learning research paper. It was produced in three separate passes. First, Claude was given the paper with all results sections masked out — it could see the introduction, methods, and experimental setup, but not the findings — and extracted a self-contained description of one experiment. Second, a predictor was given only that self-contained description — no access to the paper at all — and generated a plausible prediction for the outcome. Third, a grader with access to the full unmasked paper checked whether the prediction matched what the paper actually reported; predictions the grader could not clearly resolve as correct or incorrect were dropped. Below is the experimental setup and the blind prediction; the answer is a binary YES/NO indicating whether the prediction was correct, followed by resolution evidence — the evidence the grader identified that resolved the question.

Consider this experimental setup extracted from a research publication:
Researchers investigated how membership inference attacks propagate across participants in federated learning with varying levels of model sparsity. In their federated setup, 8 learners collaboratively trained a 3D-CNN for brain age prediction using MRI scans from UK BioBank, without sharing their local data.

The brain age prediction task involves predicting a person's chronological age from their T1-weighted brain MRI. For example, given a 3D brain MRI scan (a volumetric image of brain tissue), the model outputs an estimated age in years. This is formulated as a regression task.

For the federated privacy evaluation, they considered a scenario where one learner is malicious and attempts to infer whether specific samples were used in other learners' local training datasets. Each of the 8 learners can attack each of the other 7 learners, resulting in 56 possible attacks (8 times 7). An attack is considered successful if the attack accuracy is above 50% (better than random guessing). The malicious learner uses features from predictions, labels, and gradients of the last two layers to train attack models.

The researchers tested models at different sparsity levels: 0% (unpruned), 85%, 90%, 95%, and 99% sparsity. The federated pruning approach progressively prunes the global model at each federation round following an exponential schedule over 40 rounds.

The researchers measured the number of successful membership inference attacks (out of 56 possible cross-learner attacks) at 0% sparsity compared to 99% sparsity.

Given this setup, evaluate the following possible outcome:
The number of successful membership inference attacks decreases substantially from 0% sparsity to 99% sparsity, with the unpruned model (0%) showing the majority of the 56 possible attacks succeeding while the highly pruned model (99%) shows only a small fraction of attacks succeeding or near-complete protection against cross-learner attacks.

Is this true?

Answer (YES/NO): NO